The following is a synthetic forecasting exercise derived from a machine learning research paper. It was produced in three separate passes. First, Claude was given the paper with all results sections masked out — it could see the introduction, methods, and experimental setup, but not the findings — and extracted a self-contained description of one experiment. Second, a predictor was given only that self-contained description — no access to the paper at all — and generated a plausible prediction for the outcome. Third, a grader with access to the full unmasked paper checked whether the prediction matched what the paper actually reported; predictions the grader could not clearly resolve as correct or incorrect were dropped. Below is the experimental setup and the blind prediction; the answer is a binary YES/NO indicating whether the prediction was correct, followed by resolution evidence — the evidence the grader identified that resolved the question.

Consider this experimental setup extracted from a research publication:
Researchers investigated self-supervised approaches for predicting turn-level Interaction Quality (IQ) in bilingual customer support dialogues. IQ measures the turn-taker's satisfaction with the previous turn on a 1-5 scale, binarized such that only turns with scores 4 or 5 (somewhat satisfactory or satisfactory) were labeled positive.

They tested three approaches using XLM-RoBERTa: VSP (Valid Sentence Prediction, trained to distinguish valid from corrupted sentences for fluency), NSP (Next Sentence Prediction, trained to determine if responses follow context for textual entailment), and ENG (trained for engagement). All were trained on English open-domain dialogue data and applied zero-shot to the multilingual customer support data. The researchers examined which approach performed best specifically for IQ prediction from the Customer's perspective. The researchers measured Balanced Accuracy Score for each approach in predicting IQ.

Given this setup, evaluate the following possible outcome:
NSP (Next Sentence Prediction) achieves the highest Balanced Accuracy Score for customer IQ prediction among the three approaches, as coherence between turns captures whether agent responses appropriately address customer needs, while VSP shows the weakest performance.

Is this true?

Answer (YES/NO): NO